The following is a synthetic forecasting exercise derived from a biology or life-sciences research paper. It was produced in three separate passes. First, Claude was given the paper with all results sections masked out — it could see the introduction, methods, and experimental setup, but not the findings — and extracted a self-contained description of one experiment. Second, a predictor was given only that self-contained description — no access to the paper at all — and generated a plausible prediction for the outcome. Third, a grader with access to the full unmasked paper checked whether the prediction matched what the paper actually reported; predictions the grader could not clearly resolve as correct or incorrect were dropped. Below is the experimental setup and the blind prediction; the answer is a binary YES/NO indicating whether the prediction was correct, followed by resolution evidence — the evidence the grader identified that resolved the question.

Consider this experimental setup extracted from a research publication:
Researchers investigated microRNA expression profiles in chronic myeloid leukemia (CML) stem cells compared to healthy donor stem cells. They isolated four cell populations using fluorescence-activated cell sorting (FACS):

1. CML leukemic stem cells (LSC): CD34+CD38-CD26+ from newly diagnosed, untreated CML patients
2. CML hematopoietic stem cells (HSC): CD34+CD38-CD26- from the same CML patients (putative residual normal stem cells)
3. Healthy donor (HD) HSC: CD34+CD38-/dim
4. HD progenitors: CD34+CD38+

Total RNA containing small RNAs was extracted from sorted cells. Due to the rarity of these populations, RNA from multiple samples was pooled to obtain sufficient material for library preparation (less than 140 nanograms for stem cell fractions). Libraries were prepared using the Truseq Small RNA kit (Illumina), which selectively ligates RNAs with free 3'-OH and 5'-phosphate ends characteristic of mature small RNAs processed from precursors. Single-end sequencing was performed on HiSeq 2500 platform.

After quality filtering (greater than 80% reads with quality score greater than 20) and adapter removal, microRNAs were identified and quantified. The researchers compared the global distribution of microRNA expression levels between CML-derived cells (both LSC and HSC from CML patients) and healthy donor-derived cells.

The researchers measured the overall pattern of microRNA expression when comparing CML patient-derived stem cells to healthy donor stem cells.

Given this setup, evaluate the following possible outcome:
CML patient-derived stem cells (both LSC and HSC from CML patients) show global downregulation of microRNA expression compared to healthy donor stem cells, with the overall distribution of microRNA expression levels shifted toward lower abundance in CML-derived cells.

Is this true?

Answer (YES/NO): YES